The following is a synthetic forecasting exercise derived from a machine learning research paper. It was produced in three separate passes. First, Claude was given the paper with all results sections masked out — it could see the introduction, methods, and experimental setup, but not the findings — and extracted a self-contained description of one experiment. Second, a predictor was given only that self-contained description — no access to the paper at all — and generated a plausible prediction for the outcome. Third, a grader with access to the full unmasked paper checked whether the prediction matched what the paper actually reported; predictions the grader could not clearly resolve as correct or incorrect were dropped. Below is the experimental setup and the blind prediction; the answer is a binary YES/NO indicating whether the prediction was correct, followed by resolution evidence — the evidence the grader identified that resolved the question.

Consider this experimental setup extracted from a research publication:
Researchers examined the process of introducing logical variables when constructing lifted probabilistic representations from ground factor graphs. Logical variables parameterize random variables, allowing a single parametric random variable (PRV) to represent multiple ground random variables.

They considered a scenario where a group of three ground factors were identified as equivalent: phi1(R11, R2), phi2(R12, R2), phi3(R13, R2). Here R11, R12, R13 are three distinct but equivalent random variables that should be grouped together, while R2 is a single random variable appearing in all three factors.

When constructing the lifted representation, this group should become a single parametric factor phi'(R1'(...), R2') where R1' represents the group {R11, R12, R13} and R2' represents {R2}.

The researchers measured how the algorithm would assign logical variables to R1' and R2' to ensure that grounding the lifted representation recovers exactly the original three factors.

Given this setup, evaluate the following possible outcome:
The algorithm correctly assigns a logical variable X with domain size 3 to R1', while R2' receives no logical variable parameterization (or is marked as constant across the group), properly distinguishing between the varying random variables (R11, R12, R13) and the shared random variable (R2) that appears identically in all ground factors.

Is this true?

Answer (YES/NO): YES